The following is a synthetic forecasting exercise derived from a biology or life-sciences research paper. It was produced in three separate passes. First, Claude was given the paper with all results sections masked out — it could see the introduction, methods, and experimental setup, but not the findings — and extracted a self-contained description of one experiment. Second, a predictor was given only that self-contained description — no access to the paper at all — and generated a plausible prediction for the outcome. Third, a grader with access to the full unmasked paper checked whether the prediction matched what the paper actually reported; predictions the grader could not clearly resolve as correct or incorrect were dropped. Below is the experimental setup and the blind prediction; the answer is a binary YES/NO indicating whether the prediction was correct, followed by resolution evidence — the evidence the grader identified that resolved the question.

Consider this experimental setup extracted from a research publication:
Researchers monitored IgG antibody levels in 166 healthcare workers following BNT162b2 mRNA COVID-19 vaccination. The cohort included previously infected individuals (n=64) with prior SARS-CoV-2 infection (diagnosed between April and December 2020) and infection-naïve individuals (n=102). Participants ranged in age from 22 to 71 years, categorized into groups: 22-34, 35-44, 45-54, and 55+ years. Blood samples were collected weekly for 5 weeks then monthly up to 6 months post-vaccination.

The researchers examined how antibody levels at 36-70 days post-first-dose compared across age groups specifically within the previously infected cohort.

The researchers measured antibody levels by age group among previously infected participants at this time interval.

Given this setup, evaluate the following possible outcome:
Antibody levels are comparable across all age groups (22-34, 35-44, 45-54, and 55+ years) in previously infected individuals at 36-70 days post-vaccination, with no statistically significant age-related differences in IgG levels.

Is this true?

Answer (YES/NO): NO